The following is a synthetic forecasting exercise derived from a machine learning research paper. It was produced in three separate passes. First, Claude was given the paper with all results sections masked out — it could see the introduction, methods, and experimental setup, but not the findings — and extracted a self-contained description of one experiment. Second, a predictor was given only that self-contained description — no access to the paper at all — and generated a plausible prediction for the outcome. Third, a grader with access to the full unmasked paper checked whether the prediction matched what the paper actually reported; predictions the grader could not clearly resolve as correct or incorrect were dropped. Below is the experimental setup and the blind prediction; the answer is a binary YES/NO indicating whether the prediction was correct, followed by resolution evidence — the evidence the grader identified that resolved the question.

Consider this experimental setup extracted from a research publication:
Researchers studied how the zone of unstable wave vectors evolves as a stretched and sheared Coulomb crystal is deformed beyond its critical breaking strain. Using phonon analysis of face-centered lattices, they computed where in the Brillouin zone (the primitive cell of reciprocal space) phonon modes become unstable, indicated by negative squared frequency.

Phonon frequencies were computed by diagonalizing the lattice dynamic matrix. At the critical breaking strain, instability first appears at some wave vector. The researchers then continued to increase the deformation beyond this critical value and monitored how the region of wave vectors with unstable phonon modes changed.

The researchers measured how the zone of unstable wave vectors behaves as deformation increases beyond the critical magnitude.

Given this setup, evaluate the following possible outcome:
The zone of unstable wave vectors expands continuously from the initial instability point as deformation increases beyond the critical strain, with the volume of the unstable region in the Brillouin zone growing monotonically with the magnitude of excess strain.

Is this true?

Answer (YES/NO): YES